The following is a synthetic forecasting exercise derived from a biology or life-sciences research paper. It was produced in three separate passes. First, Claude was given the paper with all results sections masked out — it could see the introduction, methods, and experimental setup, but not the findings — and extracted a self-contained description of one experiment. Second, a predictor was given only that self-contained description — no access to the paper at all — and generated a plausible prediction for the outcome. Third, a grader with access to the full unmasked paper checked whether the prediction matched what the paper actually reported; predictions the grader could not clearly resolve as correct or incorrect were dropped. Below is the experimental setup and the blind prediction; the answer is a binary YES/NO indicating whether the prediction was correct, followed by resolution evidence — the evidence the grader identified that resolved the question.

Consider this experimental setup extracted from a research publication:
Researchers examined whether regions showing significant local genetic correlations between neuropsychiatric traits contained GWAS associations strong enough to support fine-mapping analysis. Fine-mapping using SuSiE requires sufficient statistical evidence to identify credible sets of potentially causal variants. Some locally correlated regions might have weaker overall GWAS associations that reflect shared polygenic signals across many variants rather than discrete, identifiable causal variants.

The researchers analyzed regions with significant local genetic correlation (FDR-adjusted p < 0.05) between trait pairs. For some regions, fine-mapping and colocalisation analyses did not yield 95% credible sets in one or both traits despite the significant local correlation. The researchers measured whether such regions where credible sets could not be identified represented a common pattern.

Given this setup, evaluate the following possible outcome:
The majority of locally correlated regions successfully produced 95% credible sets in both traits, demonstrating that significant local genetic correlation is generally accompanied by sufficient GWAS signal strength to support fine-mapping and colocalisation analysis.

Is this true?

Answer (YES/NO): NO